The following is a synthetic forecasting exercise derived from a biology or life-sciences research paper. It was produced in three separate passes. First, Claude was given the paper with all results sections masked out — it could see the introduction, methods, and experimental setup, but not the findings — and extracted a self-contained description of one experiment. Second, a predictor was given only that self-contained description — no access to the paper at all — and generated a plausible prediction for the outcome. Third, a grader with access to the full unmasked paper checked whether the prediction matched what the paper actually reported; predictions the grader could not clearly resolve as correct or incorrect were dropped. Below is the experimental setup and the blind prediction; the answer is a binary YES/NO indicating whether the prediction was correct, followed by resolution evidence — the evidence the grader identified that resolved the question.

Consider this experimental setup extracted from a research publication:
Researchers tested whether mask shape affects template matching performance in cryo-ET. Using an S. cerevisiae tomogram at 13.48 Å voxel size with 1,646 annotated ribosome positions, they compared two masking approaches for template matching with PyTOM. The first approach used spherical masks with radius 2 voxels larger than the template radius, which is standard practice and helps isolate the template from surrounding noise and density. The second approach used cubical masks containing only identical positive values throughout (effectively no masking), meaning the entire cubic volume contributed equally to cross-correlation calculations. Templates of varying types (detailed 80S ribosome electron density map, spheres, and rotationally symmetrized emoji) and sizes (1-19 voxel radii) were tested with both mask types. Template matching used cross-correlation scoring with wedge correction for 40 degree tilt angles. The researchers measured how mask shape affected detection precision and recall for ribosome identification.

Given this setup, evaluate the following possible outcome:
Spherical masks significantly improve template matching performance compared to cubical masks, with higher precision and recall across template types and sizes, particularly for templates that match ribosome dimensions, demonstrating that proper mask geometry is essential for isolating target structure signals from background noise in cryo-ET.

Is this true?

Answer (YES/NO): NO